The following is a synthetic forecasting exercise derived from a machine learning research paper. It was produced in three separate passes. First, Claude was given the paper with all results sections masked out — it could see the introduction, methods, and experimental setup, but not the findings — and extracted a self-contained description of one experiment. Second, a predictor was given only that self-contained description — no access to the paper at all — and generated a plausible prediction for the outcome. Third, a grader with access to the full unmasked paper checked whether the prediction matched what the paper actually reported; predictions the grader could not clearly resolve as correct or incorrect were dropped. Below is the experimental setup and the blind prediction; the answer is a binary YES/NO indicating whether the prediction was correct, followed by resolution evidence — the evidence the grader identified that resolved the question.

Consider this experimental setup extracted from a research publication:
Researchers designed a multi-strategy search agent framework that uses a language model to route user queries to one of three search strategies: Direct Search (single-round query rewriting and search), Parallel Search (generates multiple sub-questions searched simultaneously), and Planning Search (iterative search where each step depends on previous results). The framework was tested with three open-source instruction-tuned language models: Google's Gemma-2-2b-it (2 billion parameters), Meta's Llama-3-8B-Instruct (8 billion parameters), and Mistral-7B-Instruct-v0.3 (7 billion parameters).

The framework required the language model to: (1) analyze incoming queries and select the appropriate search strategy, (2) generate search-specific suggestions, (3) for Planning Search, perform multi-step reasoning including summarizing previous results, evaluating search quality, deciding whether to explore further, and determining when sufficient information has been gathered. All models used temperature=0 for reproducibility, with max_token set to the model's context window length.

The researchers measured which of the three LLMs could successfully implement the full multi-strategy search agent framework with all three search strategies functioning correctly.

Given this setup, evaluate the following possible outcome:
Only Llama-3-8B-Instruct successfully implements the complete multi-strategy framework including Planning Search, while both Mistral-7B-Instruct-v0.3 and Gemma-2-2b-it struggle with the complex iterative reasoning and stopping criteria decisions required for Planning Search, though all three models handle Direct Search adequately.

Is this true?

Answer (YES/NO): NO